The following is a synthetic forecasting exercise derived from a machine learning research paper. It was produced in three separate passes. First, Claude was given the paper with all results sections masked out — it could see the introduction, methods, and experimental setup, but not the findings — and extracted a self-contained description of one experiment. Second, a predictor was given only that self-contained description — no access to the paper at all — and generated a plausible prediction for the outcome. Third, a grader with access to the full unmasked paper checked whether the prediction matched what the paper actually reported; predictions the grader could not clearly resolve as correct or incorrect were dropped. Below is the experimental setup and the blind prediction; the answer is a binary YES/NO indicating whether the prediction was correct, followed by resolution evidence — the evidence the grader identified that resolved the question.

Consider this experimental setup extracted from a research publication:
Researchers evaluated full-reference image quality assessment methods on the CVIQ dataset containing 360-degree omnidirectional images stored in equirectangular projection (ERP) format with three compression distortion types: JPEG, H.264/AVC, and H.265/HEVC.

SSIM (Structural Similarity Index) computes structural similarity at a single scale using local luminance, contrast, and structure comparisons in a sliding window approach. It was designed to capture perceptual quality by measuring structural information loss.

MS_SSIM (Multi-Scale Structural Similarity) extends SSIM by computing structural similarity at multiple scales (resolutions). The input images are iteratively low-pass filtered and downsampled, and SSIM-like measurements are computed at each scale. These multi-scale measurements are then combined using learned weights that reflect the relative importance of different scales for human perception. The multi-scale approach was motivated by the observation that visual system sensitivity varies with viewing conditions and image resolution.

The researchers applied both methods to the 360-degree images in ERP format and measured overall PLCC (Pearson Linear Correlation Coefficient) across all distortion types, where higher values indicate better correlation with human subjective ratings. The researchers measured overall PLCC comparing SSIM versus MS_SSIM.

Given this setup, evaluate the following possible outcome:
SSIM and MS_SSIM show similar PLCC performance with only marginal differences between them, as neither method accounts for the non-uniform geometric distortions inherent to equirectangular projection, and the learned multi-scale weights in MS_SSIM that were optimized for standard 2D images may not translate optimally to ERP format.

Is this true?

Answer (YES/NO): NO